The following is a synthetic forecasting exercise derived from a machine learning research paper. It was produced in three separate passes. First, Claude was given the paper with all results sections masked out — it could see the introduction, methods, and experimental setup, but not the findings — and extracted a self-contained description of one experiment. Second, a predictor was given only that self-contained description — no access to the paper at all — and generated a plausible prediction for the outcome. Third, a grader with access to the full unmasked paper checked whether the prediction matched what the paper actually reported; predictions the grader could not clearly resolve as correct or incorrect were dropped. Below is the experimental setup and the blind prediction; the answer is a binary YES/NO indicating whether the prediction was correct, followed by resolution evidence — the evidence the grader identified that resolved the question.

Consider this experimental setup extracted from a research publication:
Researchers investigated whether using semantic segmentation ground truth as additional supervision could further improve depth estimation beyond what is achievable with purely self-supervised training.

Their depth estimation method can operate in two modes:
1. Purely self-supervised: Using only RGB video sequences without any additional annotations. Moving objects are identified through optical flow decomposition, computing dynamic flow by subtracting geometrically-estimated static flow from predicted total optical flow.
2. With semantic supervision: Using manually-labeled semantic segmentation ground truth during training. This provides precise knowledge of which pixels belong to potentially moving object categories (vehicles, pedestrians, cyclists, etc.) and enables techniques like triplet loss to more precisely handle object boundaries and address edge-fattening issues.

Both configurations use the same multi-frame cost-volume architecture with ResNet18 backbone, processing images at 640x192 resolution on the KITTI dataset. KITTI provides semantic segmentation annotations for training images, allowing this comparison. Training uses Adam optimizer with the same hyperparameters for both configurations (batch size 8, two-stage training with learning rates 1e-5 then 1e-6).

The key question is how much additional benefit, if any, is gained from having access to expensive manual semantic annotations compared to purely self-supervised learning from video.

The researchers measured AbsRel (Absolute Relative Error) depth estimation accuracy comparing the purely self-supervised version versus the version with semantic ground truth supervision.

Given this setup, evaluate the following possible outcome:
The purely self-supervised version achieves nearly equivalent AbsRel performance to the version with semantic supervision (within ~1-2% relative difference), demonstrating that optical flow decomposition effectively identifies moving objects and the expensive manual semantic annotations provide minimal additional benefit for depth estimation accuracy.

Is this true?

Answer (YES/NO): NO